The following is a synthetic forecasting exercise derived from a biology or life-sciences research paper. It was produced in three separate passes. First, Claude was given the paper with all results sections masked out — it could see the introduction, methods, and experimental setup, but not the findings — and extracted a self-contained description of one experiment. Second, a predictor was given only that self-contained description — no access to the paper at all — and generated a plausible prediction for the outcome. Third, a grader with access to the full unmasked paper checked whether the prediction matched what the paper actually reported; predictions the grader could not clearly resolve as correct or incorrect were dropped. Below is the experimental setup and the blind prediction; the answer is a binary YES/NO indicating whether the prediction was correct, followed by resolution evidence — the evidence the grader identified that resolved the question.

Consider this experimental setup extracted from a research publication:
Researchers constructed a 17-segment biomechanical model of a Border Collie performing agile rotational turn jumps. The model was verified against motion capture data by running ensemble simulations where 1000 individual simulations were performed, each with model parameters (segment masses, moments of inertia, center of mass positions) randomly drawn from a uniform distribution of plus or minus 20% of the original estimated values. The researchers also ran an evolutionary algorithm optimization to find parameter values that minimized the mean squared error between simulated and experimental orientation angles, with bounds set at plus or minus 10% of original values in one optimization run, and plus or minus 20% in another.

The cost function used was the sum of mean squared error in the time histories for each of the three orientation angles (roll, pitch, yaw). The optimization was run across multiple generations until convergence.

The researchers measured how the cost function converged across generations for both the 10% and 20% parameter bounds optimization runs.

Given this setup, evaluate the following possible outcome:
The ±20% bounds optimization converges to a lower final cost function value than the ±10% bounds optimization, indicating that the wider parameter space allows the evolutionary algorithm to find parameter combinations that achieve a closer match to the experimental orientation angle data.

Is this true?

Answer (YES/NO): YES